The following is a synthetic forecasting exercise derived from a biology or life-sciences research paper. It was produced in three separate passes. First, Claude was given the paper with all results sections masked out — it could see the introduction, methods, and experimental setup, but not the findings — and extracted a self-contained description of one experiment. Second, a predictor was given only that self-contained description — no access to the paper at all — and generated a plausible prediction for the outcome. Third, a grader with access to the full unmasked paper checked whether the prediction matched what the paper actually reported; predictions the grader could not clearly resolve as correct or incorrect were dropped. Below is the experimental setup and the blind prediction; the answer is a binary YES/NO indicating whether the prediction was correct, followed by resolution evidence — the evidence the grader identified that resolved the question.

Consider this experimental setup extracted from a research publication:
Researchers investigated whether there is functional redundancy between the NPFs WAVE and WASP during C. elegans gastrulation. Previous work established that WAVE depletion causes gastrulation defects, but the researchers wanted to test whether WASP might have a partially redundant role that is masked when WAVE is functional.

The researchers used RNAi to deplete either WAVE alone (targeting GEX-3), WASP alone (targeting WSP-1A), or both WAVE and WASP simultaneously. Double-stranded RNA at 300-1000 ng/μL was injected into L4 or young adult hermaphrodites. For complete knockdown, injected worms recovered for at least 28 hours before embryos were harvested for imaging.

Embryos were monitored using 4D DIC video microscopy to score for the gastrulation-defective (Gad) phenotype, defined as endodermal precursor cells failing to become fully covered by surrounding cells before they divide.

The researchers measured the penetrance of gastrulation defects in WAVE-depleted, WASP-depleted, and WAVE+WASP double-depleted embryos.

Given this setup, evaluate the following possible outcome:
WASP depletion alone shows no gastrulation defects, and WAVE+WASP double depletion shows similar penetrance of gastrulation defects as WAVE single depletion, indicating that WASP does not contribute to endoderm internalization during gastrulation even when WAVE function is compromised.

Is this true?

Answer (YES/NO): NO